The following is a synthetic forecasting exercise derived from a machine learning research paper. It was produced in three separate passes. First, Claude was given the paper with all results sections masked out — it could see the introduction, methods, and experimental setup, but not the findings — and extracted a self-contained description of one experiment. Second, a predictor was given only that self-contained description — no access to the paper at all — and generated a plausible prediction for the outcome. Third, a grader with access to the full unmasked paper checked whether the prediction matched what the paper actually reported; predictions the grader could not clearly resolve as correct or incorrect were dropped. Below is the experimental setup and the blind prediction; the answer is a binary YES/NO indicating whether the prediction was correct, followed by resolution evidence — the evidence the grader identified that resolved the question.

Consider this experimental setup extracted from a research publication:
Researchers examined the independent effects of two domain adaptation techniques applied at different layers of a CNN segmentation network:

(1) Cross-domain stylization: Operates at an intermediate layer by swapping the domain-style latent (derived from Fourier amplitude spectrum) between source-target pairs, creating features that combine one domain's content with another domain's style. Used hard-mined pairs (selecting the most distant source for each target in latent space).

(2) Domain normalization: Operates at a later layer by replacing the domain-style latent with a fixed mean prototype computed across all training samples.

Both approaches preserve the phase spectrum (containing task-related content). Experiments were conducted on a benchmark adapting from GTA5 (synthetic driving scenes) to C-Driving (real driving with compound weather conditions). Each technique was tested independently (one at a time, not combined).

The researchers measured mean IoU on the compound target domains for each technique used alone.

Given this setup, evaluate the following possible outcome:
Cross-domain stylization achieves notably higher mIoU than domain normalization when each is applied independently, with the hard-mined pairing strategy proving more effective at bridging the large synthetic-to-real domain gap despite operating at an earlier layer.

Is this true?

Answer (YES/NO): NO